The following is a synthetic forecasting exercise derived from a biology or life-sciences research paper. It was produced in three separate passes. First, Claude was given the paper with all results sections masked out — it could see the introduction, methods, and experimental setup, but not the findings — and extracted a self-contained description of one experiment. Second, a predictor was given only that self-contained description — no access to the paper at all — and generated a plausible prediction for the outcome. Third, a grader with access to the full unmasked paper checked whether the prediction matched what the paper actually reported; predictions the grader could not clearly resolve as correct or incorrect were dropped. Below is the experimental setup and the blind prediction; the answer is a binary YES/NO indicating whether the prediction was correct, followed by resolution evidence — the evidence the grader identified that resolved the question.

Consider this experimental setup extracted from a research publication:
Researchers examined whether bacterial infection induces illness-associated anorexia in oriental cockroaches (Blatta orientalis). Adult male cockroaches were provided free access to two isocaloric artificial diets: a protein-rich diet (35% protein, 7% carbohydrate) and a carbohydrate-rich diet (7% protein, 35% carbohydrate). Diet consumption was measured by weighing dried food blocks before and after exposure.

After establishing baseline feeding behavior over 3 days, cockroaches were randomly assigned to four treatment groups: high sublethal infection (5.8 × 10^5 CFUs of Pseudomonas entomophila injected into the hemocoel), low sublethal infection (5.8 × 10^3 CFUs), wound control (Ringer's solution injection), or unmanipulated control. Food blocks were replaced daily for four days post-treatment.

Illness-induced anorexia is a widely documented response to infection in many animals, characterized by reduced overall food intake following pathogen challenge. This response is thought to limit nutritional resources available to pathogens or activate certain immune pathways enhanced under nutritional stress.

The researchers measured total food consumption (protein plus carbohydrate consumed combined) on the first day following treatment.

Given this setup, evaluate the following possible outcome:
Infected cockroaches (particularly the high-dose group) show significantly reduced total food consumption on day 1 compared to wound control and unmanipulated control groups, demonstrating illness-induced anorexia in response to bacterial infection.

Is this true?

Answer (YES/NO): NO